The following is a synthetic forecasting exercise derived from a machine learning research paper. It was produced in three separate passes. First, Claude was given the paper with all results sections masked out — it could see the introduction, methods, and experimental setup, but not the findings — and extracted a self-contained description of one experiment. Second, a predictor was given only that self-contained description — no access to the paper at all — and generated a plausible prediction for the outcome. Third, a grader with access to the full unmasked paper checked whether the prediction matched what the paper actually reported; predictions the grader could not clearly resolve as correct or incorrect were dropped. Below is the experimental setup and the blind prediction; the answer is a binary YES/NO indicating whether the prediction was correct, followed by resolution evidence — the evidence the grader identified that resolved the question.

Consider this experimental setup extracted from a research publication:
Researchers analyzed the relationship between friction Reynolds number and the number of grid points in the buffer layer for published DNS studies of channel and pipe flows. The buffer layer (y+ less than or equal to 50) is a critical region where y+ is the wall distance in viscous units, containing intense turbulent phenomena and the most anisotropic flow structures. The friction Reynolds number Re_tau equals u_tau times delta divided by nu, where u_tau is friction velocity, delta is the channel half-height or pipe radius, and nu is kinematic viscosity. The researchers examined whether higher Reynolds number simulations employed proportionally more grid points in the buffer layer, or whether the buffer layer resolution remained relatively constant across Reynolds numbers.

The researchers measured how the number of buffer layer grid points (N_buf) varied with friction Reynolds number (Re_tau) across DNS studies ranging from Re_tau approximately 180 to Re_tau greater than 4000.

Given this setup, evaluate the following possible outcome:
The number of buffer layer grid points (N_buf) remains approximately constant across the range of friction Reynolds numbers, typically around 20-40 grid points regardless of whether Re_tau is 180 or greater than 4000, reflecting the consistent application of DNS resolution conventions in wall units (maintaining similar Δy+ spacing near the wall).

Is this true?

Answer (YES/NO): NO